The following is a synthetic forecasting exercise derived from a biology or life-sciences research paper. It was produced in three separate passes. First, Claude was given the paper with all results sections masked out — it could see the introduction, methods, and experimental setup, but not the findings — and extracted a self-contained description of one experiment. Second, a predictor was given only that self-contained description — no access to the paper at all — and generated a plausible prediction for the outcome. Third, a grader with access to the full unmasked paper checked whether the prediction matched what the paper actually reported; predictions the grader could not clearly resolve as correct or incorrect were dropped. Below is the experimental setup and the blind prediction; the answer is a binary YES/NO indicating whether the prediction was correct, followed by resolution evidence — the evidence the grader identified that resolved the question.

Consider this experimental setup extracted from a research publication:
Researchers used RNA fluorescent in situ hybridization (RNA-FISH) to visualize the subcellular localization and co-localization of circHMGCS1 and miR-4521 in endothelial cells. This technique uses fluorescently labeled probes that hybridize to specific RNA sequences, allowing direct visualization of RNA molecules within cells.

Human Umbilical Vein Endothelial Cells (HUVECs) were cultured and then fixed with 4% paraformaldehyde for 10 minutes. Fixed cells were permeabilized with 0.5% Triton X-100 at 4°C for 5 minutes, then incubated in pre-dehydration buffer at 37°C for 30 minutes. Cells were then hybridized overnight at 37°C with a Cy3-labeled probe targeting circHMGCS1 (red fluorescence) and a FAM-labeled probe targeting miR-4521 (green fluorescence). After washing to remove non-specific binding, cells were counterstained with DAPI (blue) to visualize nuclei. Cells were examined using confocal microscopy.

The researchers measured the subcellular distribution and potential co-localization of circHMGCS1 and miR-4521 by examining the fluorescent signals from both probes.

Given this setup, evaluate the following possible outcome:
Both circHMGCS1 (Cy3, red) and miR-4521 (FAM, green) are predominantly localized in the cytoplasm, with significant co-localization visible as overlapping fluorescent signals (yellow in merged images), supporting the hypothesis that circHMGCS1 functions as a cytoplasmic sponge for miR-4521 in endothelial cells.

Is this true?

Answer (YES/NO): YES